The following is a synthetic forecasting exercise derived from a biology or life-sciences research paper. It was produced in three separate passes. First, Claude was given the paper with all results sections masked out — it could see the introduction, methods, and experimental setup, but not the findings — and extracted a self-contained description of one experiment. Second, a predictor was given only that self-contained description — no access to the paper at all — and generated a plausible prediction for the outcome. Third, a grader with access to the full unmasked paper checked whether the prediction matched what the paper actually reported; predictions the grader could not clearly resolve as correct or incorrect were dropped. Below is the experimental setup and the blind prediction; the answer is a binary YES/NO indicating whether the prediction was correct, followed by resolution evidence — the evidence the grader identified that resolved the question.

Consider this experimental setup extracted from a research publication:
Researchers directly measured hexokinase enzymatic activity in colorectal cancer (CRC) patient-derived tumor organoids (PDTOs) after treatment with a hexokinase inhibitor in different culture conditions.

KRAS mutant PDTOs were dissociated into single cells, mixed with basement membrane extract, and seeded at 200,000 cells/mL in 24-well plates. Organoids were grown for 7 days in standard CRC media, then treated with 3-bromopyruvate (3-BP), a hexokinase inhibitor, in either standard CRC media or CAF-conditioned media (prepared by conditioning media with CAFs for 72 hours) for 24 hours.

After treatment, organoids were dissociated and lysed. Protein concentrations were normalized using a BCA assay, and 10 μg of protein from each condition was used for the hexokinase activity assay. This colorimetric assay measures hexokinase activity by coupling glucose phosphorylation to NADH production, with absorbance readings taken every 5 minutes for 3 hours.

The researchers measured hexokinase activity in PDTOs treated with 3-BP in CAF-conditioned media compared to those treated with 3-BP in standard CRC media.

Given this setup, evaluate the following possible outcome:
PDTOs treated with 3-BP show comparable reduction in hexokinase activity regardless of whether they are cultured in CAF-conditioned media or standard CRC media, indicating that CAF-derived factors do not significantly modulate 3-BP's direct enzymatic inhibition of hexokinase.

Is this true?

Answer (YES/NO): NO